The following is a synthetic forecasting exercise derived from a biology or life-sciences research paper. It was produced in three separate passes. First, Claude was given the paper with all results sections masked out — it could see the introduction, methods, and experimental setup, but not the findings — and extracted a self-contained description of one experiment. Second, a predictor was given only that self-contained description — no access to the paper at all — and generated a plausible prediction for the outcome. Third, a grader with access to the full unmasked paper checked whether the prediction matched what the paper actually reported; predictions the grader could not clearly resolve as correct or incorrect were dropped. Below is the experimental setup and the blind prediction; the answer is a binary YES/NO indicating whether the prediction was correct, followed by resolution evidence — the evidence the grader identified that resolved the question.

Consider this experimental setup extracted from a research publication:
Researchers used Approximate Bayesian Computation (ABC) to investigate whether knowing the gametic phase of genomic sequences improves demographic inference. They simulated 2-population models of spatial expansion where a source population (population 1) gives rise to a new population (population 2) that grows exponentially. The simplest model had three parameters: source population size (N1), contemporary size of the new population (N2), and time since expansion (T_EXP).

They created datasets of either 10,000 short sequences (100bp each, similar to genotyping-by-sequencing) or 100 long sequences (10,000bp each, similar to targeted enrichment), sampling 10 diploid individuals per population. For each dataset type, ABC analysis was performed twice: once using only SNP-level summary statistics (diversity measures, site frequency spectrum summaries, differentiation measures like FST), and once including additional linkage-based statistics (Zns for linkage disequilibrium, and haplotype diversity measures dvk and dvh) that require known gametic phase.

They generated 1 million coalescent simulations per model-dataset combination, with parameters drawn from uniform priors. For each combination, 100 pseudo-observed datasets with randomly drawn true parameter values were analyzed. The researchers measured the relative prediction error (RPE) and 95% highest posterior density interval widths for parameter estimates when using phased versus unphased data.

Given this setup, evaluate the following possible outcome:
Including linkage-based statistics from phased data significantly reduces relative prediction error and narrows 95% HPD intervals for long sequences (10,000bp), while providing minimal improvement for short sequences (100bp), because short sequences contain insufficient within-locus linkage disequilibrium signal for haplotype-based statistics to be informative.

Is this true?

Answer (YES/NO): NO